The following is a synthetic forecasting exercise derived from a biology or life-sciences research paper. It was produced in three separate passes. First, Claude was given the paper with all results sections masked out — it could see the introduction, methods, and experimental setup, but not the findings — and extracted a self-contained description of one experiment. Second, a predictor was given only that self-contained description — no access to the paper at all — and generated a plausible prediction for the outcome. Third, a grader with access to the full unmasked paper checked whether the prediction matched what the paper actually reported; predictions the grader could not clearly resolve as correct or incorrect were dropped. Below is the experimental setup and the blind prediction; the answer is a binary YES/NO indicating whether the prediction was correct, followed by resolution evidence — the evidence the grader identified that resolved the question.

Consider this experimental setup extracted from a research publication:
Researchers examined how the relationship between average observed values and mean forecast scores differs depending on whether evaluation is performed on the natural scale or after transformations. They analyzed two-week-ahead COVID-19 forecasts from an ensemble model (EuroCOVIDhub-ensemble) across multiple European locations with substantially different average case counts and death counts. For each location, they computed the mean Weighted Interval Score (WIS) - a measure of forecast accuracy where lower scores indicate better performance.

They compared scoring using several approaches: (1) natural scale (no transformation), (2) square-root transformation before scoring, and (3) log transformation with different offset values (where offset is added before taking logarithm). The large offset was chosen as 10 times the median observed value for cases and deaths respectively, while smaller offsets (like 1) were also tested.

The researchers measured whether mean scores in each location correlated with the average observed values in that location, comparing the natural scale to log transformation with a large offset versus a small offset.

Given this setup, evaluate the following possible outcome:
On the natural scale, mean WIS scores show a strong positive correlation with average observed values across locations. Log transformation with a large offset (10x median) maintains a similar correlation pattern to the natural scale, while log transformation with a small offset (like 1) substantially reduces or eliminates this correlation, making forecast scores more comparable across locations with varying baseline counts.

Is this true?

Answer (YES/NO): YES